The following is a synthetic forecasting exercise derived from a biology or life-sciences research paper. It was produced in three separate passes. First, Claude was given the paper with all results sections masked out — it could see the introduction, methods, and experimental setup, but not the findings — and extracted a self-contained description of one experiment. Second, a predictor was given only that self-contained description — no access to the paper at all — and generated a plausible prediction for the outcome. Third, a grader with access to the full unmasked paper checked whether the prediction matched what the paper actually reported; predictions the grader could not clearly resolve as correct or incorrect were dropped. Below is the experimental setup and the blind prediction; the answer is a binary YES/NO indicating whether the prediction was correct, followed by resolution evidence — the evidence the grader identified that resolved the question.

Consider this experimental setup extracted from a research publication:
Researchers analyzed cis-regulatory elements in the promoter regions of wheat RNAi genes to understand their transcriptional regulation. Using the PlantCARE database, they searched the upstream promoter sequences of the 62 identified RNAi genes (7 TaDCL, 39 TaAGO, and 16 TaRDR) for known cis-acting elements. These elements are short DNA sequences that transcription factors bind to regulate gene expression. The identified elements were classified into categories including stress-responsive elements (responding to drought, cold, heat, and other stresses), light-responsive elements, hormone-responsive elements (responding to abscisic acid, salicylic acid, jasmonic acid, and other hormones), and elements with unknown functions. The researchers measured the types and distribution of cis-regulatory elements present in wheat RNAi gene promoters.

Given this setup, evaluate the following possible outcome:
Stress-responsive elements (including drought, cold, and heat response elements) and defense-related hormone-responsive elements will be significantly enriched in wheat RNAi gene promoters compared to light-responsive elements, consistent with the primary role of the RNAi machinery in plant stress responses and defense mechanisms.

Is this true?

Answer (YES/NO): NO